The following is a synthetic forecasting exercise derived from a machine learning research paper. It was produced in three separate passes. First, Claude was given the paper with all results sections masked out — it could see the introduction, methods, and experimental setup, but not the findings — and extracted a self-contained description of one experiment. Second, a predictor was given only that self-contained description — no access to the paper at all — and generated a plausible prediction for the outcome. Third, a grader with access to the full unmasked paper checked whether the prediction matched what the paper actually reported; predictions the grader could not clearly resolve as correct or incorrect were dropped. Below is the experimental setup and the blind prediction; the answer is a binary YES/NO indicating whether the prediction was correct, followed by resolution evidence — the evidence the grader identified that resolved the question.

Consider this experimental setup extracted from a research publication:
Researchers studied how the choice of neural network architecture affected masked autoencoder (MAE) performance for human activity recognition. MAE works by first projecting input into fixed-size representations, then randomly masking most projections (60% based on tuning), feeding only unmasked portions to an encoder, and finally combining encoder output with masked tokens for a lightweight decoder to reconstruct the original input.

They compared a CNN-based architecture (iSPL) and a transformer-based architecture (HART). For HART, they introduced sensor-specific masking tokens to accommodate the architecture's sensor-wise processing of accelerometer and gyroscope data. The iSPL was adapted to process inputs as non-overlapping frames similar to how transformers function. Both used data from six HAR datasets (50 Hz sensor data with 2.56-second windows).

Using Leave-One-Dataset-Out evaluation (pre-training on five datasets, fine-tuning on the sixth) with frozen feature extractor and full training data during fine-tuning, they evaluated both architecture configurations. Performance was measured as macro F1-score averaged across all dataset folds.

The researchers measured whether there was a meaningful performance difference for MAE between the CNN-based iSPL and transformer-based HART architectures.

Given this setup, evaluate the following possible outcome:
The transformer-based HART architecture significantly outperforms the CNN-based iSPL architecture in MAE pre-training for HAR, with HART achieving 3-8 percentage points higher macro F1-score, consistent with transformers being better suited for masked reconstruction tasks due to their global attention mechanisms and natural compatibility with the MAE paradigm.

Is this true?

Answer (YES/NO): NO